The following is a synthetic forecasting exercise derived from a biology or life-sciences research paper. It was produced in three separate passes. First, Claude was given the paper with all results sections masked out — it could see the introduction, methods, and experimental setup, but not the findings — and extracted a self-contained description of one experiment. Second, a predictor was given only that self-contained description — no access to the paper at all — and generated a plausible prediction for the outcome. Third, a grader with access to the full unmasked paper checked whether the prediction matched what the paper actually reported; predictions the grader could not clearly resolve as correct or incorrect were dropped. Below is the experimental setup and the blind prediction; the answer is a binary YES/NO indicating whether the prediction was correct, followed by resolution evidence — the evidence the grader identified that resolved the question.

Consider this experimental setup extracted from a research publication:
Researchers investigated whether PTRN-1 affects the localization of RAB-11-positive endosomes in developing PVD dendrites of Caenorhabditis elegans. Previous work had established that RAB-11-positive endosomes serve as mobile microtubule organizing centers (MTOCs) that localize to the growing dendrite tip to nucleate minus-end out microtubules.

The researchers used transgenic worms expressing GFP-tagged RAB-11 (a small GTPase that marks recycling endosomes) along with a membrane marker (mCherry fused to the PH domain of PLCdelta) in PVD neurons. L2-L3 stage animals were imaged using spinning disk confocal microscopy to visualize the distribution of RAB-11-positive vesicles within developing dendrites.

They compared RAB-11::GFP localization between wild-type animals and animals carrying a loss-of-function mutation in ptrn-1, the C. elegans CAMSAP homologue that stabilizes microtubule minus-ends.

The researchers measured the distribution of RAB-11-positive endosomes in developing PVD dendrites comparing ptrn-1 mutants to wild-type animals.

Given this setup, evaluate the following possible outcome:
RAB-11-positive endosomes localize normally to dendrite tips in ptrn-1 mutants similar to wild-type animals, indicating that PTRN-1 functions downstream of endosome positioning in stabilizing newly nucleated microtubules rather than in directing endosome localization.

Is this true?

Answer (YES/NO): NO